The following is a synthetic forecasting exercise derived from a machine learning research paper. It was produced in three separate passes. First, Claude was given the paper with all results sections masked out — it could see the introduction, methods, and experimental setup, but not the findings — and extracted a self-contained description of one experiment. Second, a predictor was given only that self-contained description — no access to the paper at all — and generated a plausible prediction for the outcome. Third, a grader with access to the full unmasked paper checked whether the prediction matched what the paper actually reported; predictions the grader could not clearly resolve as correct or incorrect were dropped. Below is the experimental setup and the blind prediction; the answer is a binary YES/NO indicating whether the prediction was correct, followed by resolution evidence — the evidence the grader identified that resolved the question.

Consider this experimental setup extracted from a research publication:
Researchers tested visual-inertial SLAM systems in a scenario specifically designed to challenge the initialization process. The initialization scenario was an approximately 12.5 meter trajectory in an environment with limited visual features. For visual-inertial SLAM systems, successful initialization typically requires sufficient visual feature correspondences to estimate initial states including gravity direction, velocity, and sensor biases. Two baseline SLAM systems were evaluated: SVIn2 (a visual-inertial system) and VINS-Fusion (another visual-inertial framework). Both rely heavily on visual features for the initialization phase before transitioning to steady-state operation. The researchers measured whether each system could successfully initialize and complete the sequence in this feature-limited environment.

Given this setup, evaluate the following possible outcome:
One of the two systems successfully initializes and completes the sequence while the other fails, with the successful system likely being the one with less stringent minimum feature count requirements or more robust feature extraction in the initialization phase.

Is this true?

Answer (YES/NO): YES